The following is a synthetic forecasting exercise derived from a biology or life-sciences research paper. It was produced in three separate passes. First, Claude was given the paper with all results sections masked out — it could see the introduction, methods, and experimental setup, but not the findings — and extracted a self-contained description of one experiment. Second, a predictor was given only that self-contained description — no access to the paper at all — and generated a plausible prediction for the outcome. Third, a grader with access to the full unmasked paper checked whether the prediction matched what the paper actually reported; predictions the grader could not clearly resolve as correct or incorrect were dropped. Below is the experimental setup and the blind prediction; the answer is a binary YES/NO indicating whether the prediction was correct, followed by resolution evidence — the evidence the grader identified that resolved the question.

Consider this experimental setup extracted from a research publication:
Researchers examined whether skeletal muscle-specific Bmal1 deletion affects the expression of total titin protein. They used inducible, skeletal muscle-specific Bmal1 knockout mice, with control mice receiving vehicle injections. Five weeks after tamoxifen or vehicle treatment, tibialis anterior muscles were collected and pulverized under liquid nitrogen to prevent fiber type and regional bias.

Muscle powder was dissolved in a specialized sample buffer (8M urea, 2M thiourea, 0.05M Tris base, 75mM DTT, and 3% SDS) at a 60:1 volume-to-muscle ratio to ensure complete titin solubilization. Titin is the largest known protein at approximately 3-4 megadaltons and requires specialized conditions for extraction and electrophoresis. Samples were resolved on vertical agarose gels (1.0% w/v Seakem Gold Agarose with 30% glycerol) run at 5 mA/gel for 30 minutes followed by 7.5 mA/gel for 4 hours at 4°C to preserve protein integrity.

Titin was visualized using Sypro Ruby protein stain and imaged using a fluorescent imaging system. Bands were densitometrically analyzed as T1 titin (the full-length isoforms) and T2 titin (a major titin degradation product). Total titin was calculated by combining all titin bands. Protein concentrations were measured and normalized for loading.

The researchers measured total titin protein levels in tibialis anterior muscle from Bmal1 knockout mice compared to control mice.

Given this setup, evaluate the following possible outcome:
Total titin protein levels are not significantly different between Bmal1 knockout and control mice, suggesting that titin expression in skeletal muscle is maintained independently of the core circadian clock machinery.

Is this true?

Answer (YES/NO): YES